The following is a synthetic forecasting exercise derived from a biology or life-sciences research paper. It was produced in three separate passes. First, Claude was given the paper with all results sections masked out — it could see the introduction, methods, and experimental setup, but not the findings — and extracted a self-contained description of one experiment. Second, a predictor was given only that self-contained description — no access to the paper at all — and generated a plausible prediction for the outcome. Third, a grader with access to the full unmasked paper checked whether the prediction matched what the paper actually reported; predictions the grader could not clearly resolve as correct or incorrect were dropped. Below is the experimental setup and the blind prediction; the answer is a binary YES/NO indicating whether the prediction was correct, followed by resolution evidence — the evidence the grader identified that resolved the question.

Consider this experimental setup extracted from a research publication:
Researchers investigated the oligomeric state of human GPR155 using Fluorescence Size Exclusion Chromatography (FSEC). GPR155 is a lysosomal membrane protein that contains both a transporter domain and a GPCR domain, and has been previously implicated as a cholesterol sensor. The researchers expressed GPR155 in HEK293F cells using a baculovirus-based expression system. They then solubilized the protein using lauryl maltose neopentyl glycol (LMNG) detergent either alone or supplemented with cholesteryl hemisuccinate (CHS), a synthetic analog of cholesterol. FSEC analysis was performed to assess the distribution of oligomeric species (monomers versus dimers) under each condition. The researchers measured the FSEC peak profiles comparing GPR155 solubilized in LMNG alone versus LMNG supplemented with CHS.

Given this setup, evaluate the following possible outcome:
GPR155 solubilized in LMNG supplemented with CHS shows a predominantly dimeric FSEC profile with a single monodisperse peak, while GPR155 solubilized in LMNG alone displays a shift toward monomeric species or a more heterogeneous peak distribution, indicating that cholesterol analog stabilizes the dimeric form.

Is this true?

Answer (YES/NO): NO